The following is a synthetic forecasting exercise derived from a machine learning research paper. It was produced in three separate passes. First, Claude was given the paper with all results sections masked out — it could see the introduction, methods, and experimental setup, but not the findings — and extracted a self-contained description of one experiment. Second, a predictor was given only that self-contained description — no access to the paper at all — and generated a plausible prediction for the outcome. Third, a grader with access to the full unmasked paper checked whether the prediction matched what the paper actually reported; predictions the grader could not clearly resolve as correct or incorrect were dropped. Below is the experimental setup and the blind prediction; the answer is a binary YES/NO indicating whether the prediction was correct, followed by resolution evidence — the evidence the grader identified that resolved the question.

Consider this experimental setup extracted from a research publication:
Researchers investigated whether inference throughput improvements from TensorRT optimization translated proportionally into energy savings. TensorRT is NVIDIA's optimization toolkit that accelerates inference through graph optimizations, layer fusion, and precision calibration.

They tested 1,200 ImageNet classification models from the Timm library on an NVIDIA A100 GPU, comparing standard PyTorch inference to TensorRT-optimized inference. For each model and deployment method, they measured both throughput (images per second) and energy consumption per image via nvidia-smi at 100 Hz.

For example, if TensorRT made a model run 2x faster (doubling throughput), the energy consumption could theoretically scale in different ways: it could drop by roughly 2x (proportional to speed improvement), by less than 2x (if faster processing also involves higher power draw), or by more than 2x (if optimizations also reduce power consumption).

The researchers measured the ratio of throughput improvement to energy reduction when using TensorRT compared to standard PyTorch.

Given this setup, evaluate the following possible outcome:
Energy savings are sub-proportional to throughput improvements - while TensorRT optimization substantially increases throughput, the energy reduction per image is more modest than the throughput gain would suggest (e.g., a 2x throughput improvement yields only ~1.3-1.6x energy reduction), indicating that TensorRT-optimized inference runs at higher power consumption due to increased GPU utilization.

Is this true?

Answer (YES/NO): NO